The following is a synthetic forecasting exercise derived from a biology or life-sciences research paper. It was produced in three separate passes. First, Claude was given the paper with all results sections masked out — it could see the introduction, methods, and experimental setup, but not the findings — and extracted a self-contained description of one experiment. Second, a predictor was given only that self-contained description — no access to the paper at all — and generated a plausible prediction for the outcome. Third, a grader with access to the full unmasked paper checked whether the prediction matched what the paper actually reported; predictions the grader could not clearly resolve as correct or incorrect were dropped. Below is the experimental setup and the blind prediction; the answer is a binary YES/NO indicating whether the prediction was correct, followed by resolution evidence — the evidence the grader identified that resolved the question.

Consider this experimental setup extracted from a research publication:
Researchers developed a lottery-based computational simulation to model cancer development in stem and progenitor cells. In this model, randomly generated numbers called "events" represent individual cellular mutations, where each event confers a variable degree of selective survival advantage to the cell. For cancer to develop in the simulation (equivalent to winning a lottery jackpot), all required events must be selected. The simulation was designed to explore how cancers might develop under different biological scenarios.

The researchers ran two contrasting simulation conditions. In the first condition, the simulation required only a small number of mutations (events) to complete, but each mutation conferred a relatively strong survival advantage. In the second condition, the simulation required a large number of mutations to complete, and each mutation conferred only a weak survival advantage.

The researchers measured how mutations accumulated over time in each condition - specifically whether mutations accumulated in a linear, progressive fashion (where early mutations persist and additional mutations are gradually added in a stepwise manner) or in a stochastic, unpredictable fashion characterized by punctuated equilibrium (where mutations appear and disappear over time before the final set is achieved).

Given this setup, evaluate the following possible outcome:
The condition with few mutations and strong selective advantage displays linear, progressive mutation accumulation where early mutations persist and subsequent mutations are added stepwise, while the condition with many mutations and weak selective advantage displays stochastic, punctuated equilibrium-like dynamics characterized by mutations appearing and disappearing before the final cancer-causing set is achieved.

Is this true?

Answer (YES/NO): YES